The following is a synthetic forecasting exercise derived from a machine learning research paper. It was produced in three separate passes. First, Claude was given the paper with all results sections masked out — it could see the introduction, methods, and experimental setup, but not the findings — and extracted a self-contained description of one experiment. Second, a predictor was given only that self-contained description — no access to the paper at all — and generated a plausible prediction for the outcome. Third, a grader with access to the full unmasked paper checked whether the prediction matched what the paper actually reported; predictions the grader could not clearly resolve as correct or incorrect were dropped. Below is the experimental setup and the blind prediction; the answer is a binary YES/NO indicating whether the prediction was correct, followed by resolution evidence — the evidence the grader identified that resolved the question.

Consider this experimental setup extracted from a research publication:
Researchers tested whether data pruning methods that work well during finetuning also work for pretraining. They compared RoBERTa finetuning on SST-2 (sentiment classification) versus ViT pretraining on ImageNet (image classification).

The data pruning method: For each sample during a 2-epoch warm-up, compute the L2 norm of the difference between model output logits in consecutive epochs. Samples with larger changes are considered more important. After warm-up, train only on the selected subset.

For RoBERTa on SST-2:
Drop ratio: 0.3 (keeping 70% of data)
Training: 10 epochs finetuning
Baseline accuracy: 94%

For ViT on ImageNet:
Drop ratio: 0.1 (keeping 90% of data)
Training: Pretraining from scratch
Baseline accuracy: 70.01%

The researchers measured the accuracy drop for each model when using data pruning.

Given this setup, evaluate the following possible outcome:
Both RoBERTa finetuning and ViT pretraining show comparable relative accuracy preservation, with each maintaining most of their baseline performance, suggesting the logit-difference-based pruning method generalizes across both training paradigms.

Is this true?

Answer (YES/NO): YES